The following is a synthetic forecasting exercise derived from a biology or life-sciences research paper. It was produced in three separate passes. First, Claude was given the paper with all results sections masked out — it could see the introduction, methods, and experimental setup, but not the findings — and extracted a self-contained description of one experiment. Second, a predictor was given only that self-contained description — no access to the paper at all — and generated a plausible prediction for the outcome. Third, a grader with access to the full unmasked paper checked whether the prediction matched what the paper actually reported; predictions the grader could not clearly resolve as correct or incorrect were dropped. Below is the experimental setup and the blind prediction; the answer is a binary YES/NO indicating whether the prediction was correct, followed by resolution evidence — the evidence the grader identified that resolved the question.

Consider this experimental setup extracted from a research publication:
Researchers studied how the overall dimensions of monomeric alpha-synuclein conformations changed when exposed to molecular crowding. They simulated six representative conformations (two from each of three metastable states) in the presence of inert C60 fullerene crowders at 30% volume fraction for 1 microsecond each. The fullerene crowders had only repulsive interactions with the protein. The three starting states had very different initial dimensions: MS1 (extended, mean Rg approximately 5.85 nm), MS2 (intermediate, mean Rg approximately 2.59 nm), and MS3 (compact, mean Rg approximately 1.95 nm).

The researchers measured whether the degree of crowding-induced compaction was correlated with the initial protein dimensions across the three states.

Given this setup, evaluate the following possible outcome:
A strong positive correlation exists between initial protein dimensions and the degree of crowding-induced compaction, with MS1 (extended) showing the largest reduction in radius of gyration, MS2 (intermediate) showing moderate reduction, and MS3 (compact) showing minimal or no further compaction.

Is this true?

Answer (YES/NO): NO